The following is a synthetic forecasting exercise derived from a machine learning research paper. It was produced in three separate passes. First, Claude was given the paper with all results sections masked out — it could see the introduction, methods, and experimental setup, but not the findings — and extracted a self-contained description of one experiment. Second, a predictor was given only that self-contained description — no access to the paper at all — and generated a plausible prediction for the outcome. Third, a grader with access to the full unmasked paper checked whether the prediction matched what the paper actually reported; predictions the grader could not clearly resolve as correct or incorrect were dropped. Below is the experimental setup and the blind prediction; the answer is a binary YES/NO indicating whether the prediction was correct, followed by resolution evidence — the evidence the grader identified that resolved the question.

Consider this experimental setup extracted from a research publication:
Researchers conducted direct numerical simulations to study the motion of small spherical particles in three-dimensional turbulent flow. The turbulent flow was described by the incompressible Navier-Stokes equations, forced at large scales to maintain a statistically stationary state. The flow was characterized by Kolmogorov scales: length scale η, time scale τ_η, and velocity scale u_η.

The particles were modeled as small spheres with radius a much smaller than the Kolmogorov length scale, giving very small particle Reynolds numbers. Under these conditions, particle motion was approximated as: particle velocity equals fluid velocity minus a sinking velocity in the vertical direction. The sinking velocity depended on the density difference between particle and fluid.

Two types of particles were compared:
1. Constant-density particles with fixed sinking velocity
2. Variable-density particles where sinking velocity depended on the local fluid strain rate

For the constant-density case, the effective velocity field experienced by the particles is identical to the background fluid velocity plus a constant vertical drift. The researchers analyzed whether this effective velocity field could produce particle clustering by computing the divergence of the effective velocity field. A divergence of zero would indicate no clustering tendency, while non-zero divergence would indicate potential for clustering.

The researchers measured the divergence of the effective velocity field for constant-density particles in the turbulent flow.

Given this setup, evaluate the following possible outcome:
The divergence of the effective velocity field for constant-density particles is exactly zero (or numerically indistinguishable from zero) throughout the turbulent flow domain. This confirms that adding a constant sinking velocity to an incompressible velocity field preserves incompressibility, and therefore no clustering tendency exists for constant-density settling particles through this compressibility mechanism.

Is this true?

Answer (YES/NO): YES